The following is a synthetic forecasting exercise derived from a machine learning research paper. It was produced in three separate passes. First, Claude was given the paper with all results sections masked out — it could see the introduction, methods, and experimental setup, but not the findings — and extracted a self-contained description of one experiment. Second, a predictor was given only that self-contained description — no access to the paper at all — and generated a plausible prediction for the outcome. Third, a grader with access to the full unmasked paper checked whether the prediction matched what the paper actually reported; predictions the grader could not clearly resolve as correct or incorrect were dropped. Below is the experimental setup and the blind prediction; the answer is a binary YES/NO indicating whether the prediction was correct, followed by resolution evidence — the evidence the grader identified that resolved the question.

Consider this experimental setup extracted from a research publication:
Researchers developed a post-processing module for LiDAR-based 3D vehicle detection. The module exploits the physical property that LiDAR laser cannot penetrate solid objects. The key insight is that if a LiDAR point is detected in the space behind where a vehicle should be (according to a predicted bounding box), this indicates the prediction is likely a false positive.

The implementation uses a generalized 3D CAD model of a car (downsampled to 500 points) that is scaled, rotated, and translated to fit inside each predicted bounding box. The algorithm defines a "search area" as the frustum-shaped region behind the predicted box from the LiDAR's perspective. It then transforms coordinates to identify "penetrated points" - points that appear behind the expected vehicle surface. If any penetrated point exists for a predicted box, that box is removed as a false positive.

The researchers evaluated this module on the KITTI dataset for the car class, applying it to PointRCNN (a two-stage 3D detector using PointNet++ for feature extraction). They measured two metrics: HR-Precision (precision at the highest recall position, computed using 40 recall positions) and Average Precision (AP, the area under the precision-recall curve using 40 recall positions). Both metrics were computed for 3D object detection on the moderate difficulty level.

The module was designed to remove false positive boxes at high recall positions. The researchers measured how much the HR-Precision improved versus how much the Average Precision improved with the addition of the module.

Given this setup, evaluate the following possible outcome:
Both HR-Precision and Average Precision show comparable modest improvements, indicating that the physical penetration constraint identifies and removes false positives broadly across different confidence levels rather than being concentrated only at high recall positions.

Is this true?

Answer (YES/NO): NO